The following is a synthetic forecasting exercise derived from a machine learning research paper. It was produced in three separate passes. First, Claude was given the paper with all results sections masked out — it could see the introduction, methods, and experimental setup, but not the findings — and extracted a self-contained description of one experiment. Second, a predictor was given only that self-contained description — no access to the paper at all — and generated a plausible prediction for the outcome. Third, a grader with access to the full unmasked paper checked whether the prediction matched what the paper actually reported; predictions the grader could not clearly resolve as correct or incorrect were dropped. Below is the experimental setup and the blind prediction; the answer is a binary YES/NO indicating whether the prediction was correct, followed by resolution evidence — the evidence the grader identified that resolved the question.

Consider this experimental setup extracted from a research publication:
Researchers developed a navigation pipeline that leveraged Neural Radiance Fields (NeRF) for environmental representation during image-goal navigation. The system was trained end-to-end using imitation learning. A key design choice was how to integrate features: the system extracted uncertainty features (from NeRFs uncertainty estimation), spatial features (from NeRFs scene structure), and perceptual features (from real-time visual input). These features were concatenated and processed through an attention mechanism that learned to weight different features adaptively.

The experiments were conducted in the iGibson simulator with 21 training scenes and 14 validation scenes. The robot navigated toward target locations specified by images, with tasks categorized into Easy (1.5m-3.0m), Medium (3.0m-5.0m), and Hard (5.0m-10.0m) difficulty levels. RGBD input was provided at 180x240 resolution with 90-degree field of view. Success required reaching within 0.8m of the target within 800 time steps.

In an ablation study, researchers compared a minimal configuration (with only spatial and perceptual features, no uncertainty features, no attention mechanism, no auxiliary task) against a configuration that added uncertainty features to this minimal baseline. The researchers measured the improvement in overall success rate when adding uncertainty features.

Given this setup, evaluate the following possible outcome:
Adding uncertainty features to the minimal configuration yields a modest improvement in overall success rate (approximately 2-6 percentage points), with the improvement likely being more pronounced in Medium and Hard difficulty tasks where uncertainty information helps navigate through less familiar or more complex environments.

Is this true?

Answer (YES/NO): NO